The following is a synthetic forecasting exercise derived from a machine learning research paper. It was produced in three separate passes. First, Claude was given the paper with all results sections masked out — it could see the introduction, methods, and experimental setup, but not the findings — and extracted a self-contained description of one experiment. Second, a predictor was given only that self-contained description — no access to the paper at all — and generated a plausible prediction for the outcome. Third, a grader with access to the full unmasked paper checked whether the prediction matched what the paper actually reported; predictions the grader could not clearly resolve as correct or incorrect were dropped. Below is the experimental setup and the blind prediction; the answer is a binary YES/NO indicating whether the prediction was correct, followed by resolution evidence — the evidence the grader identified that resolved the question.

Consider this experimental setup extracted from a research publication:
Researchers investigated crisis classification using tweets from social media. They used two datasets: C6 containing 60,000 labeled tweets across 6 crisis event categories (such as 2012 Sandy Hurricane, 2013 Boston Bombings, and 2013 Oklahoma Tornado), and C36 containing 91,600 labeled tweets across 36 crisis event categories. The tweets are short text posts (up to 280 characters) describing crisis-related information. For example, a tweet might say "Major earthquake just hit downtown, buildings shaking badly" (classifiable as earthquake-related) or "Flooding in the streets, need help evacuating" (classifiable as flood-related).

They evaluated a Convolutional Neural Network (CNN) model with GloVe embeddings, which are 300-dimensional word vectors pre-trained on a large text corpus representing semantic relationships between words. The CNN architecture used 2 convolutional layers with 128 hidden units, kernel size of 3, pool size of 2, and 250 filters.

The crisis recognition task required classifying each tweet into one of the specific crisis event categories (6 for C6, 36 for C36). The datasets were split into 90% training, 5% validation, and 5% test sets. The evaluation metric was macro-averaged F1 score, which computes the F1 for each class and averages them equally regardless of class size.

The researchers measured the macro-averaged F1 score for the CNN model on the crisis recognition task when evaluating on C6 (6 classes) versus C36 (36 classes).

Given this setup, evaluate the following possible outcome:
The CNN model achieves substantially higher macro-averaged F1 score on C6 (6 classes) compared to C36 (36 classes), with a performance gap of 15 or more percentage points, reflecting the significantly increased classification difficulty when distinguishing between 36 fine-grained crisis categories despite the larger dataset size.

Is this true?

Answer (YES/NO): YES